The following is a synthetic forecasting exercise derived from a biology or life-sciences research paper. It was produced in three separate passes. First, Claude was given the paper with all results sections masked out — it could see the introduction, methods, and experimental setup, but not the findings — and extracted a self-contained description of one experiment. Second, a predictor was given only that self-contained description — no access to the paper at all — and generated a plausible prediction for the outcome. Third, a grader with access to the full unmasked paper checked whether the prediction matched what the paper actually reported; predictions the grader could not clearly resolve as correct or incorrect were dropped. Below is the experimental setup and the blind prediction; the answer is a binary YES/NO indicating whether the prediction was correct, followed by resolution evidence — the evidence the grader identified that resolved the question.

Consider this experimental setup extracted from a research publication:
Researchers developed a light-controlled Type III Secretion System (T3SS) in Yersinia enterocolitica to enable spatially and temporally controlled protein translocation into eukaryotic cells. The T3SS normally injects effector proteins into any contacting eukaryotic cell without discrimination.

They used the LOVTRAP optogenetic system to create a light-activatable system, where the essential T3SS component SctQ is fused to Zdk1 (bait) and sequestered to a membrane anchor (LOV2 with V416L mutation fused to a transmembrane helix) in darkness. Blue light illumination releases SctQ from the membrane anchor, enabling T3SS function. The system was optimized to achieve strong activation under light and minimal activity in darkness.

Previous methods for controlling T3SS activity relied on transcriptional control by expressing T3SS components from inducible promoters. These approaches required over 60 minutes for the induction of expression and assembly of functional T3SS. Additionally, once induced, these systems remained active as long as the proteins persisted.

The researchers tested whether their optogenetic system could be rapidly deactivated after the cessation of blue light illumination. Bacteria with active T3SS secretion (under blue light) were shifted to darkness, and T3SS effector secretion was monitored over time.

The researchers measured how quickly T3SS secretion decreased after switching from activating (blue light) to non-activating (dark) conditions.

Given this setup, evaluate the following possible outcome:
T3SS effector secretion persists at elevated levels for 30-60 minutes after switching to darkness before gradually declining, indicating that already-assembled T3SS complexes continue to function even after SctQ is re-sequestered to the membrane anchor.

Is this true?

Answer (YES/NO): NO